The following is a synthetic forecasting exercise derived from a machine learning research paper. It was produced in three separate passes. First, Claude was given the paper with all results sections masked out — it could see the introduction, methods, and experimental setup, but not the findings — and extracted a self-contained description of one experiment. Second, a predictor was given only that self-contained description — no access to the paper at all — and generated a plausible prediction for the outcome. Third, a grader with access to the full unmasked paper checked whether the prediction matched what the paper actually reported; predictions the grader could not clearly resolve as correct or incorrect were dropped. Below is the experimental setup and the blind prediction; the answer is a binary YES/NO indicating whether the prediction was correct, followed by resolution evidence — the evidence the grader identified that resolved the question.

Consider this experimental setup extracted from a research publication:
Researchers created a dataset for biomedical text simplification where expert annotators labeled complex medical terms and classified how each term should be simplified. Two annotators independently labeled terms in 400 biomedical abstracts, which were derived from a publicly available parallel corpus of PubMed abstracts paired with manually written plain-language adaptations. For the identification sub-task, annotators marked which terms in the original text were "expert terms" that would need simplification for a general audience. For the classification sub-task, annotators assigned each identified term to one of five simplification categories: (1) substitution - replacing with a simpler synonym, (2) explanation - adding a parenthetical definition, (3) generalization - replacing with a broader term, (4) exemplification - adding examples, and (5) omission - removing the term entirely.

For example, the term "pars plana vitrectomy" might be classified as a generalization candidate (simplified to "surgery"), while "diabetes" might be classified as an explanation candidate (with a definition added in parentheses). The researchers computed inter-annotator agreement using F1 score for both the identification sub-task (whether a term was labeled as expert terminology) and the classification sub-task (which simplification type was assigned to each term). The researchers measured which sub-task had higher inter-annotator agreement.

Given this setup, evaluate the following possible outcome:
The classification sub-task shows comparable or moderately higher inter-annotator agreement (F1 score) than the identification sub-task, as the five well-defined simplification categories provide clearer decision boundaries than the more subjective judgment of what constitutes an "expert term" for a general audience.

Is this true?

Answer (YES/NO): NO